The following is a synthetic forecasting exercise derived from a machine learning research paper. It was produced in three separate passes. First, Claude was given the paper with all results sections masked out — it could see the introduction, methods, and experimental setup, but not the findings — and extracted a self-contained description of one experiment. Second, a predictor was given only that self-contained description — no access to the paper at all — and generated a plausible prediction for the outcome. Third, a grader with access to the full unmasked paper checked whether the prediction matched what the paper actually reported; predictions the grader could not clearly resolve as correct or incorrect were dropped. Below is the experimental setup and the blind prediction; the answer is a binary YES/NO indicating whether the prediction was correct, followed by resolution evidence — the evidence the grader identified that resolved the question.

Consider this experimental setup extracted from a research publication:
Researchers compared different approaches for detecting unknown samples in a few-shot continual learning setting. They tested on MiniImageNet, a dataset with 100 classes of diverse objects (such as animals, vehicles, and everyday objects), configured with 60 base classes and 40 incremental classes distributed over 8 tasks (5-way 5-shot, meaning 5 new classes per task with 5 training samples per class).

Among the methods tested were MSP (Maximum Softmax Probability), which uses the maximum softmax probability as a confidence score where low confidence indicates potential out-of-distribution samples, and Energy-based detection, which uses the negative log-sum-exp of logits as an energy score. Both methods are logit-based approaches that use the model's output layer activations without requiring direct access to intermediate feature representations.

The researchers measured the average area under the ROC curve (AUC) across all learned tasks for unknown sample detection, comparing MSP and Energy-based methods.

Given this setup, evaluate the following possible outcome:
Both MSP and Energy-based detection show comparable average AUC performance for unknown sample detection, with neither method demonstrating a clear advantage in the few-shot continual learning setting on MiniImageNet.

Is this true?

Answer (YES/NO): NO